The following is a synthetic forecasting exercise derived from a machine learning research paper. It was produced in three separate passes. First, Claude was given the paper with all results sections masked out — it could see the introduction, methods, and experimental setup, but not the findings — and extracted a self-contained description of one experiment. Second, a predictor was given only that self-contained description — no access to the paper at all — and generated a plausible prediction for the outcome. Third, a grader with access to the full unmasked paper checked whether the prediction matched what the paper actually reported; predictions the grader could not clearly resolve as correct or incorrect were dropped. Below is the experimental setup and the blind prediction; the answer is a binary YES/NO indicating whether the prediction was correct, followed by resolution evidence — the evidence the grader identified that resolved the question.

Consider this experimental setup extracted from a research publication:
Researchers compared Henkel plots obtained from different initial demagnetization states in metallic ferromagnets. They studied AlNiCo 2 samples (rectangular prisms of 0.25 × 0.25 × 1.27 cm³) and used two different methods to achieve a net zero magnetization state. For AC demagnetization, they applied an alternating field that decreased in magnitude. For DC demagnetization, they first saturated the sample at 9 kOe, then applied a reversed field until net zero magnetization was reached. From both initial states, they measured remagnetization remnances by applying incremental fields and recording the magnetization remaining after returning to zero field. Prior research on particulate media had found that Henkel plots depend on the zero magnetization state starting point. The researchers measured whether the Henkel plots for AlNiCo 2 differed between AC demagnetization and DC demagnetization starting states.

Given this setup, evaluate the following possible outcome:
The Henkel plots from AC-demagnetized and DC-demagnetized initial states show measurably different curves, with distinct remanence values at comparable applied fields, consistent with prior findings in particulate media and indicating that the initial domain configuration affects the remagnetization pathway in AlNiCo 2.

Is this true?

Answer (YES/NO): YES